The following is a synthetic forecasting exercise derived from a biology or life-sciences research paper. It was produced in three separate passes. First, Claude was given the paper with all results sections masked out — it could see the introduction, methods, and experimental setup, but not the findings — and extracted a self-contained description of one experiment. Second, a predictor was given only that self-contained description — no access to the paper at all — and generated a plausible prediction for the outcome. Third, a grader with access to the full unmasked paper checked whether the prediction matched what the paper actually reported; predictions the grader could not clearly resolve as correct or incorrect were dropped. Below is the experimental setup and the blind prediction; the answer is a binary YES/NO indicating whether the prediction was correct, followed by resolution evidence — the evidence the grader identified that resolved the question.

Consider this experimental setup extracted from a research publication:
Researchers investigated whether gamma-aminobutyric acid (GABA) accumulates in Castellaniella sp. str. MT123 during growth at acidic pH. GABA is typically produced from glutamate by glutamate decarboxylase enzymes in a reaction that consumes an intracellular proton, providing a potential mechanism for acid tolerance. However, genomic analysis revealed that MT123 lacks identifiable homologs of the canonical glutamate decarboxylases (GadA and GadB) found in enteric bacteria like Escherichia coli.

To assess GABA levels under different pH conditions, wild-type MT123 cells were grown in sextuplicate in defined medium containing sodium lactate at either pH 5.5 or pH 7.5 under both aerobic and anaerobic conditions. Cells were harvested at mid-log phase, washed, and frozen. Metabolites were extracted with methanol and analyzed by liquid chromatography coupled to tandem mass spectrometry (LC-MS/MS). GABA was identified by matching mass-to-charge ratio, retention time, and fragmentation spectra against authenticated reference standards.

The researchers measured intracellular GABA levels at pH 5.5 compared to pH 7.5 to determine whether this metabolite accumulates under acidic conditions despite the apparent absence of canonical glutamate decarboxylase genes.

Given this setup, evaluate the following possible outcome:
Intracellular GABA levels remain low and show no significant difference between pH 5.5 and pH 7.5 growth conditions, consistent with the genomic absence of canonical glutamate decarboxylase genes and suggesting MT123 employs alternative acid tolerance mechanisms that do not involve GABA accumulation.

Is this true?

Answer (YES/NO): NO